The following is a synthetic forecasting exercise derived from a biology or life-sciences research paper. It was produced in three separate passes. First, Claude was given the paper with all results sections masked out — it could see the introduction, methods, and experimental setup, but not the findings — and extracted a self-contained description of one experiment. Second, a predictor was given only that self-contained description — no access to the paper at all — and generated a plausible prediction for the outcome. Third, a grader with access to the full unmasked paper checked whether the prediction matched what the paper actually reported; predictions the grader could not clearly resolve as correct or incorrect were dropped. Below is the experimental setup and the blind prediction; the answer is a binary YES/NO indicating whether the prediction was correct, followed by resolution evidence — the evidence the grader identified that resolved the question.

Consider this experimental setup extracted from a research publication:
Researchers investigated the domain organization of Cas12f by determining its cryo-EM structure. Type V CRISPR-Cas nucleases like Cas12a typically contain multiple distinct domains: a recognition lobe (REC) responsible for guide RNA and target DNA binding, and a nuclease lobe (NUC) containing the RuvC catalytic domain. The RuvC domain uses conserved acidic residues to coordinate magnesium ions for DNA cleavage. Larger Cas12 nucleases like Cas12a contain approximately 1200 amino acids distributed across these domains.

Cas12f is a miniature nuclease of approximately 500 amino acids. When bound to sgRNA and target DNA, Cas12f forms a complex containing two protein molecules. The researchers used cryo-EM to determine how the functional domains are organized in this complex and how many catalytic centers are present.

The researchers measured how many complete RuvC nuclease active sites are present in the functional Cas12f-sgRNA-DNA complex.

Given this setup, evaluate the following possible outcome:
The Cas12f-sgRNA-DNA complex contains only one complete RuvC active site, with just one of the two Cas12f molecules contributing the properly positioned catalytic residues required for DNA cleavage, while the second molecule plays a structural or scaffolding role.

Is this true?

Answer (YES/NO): YES